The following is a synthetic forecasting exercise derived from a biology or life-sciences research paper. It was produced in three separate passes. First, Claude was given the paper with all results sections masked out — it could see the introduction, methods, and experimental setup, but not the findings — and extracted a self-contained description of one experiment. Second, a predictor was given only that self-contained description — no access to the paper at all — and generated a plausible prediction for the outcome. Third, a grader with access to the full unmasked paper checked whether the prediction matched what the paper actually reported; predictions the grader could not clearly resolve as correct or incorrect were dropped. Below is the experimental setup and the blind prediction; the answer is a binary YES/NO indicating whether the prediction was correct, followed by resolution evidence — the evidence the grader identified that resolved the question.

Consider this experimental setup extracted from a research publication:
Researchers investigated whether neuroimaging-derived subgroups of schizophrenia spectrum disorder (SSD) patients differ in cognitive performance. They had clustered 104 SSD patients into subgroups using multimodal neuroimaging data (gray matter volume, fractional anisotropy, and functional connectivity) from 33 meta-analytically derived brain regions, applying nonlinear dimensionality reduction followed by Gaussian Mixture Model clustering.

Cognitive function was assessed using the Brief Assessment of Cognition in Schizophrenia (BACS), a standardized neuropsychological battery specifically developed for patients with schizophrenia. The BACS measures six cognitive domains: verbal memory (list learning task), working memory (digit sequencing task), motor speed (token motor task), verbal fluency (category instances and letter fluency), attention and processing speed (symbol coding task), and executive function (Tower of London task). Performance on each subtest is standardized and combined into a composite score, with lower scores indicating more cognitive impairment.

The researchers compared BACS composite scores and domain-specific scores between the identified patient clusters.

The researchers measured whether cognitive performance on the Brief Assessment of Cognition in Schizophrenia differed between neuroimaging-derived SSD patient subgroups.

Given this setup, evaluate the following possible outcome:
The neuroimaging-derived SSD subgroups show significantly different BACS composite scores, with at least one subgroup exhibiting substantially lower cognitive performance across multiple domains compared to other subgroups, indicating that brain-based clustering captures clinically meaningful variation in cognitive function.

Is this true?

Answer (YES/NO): NO